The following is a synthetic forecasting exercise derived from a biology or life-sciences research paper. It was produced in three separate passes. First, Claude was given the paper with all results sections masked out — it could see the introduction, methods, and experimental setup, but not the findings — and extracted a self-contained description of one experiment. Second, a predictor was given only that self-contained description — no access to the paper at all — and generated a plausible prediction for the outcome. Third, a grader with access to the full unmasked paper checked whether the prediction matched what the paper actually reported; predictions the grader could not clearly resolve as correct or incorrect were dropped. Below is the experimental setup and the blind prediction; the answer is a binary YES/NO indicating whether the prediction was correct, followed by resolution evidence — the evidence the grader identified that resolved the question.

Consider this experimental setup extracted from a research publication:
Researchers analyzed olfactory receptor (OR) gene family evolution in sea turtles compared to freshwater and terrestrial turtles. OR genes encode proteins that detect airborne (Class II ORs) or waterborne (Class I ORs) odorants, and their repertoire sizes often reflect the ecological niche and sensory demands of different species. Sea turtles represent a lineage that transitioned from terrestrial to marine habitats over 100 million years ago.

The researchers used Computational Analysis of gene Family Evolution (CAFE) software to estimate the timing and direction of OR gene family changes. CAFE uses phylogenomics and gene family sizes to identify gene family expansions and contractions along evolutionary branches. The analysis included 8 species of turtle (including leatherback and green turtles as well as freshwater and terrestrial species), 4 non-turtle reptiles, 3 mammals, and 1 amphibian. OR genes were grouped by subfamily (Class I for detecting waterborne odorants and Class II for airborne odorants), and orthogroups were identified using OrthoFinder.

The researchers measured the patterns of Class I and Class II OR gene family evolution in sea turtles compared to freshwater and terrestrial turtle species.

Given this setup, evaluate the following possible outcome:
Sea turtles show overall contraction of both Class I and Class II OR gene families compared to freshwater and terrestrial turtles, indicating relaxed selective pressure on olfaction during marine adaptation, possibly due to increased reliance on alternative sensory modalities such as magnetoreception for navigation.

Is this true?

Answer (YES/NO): NO